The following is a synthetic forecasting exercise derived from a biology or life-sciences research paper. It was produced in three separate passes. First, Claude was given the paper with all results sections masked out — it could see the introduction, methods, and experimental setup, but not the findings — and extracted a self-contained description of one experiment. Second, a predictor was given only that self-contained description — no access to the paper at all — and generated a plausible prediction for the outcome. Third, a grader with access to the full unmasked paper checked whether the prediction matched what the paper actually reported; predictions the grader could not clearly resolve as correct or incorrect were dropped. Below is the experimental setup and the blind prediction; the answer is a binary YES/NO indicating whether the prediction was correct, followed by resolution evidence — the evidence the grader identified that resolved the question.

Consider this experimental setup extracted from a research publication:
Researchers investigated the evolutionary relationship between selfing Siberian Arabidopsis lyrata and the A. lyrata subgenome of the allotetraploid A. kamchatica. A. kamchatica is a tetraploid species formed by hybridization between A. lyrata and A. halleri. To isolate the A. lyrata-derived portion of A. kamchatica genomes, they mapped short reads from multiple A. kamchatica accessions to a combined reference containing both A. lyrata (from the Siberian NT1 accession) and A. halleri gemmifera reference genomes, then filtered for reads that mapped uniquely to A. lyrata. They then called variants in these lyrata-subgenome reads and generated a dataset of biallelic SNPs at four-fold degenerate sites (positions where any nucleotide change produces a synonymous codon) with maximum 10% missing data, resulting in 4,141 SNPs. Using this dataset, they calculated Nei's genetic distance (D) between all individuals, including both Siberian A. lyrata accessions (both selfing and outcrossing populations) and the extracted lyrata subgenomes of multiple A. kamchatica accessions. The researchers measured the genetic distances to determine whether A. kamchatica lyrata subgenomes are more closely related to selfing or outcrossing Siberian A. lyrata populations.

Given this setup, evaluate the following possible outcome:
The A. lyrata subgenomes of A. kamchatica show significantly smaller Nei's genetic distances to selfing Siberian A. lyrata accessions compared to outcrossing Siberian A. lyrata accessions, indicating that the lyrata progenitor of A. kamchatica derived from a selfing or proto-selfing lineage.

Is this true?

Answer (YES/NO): YES